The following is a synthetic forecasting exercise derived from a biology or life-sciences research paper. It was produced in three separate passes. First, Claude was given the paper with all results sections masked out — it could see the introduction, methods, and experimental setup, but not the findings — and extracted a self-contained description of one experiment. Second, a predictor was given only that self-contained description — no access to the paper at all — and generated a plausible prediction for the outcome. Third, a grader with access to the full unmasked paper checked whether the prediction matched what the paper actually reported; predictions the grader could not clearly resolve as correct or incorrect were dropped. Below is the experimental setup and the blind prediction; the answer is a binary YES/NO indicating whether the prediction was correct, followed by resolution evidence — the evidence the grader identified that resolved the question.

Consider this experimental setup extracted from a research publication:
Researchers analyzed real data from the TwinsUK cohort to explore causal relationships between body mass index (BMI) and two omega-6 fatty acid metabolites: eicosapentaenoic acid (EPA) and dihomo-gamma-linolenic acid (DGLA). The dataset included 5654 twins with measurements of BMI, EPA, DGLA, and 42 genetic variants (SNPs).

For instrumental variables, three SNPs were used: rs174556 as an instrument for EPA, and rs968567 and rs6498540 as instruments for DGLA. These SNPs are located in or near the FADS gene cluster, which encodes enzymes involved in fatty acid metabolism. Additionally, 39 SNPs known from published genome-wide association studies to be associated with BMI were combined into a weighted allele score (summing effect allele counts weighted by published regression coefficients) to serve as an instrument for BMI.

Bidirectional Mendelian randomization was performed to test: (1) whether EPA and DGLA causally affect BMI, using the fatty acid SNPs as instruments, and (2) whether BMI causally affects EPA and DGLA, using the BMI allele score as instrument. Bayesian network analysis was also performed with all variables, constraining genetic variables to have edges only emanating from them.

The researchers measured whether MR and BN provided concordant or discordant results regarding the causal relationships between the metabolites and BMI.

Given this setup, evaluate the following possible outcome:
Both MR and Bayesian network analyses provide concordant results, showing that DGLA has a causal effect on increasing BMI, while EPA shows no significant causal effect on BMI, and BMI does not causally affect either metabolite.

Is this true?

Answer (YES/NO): NO